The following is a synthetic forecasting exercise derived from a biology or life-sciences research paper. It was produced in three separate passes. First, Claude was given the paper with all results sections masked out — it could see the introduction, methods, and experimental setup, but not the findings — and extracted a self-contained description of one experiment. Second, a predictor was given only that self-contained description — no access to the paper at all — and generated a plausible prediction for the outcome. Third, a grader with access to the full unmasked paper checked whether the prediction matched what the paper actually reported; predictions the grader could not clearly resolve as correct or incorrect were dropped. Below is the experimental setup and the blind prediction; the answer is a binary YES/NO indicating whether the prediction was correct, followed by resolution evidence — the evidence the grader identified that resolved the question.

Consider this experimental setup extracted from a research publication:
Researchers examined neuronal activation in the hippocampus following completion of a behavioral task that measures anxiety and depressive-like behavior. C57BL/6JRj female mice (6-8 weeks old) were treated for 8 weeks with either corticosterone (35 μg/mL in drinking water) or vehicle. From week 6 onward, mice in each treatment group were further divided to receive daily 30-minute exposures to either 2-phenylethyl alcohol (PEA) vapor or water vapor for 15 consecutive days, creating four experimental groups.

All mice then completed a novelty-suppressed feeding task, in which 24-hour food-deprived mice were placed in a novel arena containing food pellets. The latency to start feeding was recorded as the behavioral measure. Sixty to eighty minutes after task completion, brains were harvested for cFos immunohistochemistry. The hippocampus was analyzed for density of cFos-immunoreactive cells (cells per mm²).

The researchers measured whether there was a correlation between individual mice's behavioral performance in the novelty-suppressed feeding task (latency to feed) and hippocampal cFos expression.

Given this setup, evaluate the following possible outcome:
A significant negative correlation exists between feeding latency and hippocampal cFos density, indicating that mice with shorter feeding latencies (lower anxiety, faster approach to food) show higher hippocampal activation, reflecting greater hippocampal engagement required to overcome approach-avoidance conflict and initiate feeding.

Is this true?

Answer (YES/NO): NO